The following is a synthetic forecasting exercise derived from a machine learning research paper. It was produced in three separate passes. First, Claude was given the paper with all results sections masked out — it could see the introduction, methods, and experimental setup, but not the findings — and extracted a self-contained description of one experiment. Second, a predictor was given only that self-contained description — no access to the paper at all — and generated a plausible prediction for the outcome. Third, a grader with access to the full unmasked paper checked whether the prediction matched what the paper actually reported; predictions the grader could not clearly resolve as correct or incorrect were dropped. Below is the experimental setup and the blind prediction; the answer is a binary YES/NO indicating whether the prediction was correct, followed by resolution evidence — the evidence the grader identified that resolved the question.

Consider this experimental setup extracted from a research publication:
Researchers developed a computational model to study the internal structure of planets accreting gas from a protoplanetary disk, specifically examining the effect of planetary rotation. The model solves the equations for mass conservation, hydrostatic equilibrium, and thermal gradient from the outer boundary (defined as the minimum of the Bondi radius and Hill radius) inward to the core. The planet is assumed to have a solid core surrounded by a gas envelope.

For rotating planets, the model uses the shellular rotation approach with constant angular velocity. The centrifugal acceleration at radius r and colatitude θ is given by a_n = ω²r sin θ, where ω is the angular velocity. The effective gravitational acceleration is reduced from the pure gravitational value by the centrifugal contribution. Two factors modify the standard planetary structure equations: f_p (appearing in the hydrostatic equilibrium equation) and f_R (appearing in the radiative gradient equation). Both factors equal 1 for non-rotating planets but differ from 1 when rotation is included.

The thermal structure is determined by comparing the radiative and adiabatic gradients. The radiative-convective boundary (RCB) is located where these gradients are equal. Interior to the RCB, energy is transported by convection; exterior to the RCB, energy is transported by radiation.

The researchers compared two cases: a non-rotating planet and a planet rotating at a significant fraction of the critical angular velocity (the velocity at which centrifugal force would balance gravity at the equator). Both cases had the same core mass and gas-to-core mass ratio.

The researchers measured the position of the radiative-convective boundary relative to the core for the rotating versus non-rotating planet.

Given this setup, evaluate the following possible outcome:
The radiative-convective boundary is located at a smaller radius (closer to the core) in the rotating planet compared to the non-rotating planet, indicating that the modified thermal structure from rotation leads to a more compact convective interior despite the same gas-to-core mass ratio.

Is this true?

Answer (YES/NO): YES